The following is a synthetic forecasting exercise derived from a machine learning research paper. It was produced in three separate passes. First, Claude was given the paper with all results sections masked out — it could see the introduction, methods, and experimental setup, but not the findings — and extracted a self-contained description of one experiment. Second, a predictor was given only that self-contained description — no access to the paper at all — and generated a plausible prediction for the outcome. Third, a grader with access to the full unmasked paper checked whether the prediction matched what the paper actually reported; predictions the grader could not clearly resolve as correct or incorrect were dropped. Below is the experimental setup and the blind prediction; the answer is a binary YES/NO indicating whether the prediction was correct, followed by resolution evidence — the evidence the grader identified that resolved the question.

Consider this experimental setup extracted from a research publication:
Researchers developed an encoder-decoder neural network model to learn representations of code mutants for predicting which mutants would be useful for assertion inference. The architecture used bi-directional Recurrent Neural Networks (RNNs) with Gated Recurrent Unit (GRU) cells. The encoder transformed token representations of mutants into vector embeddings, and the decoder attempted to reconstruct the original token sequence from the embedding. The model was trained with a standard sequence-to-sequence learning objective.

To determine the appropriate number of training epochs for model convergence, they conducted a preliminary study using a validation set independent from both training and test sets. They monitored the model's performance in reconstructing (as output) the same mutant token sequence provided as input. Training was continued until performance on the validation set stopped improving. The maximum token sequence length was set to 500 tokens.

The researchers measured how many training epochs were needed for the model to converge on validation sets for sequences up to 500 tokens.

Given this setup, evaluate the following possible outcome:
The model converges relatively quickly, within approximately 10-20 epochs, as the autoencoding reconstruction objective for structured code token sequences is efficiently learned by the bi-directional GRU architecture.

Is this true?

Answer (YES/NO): YES